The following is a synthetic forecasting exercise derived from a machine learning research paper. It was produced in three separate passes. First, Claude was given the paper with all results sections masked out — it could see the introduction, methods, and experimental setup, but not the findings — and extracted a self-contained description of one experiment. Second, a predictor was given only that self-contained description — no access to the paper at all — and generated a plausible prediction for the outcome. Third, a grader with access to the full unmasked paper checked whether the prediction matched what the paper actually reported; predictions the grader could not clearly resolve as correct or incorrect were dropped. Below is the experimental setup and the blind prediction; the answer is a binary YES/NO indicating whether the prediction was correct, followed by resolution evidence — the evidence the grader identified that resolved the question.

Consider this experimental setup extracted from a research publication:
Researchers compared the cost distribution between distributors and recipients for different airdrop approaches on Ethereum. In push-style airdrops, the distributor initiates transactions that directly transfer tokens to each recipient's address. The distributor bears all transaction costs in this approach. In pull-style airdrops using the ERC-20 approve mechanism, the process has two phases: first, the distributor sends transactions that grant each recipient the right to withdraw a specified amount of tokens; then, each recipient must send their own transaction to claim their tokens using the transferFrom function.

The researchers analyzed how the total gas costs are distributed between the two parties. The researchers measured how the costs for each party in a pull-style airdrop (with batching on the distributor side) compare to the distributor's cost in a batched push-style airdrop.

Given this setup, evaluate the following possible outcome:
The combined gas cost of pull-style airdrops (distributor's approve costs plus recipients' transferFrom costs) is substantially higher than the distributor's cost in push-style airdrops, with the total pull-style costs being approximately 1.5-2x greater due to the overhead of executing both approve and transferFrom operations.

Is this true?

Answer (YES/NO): NO